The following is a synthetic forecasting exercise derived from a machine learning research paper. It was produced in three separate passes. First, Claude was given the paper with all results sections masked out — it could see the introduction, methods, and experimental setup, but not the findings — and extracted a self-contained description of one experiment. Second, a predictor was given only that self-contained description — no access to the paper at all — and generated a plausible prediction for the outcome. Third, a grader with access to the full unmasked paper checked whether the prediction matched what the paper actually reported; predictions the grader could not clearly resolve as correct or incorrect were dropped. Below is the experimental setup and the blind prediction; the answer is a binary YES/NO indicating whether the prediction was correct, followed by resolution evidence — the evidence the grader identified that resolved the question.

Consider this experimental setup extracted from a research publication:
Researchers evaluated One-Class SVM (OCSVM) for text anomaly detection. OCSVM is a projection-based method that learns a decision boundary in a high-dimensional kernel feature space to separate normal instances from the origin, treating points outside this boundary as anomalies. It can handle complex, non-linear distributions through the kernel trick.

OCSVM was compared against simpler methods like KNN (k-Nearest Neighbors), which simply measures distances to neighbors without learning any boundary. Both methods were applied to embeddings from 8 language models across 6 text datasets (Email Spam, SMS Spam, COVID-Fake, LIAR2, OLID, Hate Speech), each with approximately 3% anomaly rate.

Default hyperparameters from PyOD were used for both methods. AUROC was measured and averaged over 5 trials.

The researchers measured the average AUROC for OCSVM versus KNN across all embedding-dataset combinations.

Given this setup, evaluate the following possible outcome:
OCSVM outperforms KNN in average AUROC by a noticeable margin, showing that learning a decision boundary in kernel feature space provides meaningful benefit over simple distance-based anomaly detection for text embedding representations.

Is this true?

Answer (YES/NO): NO